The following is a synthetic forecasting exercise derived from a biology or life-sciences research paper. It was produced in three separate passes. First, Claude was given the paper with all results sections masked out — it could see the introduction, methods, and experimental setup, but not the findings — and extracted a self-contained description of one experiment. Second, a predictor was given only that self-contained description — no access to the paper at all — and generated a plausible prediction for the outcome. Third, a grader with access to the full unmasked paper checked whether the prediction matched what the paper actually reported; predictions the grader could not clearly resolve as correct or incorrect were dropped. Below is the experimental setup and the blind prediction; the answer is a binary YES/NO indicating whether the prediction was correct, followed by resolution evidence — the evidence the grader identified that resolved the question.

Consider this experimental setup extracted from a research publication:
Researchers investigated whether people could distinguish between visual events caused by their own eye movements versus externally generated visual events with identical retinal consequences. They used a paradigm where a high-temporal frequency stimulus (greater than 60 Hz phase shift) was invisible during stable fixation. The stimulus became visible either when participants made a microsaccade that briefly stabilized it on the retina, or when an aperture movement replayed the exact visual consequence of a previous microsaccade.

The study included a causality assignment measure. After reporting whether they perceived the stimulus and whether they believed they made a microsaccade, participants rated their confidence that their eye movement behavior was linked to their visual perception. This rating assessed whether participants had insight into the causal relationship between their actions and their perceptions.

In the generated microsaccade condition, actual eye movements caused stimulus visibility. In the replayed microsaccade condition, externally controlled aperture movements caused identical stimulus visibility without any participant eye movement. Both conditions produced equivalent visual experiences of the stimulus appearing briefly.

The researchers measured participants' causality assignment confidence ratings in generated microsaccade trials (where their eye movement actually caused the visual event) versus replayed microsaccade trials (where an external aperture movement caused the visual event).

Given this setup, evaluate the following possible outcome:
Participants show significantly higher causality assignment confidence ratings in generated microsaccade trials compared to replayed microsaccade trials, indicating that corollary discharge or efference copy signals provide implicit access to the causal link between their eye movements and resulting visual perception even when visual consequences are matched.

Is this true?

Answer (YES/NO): NO